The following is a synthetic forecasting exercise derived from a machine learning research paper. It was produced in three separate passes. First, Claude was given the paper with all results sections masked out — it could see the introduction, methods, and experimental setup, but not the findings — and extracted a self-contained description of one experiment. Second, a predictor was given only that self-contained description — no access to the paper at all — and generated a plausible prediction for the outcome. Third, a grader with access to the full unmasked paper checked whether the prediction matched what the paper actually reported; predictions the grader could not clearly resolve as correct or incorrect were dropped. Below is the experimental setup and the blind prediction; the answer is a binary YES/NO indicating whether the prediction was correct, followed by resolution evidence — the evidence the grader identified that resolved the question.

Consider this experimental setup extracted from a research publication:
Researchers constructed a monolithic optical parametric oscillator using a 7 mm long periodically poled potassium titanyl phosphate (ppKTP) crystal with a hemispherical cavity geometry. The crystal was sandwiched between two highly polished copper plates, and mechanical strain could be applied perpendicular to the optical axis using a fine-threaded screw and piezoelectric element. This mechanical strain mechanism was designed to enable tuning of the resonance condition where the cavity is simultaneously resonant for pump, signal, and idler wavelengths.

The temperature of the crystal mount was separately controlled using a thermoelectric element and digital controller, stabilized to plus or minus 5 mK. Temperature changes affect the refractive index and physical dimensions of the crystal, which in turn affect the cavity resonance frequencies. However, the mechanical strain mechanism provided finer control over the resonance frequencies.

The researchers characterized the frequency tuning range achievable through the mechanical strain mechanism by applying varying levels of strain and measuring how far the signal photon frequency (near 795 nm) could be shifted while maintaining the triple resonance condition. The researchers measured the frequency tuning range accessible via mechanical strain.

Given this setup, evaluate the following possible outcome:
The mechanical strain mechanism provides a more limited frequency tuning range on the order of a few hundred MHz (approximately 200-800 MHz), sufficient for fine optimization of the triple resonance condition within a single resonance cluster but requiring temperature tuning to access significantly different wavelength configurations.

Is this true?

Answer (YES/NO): NO